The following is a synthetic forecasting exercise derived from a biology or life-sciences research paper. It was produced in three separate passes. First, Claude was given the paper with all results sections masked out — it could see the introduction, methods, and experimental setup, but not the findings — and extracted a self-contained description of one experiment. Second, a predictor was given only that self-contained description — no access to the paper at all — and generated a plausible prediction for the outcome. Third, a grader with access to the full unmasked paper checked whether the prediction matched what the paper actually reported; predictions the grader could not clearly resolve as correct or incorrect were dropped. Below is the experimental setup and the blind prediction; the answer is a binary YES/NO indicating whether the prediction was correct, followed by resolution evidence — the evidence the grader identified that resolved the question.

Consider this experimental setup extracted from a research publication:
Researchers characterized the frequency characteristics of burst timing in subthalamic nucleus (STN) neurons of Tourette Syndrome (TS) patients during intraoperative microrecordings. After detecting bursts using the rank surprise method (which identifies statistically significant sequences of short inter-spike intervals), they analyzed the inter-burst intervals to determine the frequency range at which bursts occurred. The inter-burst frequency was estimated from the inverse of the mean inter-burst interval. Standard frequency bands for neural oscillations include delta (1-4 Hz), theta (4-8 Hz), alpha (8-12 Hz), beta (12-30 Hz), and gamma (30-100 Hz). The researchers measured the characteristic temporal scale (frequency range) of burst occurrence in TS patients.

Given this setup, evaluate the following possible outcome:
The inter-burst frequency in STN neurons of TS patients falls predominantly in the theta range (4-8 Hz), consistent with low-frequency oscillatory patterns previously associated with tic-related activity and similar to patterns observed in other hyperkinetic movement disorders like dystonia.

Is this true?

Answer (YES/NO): NO